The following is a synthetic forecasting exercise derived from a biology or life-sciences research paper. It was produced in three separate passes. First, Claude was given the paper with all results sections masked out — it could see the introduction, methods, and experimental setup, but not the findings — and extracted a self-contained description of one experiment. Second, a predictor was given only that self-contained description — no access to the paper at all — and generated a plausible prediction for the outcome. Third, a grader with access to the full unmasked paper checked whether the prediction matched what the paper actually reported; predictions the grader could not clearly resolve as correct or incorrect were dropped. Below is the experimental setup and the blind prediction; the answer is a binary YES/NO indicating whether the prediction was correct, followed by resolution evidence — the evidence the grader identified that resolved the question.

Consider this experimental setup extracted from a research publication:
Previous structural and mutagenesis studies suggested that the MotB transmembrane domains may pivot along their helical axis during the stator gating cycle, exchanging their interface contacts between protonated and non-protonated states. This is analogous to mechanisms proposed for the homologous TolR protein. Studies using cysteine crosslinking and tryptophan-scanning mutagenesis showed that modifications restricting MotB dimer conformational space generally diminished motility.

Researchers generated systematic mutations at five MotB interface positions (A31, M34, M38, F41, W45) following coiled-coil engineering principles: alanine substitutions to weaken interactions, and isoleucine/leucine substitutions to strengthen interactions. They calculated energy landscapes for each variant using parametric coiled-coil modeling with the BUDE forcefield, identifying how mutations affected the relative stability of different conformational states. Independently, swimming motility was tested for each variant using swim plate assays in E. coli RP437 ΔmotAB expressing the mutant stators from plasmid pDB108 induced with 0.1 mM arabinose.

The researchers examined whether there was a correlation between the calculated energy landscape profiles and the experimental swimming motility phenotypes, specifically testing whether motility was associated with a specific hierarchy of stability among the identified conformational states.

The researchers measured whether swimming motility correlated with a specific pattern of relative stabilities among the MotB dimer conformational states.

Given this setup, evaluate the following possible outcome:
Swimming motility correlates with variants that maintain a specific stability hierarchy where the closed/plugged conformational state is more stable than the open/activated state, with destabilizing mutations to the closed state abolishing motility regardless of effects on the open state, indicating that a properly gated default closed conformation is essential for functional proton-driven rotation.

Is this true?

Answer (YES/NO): NO